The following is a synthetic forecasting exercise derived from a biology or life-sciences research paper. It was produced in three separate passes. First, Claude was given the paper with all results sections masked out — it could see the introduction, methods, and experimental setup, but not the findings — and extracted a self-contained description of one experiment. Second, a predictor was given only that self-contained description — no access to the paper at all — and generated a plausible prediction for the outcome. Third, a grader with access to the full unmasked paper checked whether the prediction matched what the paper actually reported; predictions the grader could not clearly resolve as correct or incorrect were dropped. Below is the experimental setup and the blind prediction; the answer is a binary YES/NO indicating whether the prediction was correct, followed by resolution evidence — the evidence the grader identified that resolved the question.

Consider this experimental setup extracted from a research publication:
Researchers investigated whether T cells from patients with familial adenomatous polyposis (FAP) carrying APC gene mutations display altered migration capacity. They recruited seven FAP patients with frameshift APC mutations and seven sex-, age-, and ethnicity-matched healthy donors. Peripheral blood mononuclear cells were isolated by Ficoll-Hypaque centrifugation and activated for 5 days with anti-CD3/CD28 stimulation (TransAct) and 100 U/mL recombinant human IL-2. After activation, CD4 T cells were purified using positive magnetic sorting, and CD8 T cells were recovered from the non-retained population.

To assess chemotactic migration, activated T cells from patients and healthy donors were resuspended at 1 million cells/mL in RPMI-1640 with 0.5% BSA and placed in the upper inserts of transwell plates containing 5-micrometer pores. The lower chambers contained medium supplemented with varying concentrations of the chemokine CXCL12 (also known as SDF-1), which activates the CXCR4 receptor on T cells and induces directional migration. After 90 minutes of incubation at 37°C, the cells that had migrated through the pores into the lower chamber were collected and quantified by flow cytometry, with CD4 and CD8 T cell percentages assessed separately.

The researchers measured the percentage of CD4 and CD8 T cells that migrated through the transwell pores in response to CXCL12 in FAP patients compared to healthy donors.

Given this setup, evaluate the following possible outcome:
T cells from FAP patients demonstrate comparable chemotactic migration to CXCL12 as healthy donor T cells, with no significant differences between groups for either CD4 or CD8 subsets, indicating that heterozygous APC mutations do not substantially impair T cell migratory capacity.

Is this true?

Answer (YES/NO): NO